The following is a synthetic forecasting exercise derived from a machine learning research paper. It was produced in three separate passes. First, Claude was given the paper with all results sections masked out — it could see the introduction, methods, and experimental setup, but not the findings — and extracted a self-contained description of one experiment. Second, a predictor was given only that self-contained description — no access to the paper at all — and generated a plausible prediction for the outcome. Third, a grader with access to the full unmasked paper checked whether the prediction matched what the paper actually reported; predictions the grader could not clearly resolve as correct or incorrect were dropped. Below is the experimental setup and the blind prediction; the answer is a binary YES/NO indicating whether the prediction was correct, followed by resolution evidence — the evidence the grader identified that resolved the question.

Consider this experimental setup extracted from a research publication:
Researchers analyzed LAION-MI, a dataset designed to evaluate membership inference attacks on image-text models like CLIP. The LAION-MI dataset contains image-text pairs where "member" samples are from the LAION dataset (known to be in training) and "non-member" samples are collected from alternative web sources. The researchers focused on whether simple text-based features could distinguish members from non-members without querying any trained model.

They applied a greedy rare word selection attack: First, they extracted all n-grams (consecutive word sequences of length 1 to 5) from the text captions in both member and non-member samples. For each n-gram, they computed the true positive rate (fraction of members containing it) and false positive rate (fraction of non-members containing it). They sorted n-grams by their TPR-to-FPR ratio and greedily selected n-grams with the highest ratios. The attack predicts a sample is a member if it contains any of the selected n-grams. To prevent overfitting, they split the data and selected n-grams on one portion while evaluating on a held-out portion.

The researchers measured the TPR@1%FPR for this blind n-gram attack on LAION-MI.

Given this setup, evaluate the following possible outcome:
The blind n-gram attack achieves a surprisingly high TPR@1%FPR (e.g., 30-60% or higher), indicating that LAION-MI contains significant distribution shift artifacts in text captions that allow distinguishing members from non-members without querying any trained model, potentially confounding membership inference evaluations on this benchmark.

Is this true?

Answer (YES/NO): NO